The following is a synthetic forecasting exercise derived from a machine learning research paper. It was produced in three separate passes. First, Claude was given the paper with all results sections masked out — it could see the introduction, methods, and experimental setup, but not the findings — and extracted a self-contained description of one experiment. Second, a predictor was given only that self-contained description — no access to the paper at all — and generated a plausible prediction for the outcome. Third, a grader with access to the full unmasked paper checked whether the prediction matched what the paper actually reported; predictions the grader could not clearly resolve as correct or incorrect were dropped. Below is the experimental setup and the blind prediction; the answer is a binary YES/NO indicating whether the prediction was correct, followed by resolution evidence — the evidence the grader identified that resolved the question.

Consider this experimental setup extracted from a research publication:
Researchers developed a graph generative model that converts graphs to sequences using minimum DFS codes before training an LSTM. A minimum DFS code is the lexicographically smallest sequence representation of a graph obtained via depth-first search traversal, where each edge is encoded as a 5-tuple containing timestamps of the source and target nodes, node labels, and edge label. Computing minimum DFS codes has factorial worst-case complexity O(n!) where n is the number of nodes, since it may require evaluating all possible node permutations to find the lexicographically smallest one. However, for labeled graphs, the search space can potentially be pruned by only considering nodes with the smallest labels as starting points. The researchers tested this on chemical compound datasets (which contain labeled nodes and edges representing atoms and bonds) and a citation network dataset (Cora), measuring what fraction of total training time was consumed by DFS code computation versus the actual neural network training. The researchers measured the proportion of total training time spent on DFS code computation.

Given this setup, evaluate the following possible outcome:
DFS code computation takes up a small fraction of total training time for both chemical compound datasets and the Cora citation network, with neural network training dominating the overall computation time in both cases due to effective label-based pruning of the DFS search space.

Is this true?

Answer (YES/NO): YES